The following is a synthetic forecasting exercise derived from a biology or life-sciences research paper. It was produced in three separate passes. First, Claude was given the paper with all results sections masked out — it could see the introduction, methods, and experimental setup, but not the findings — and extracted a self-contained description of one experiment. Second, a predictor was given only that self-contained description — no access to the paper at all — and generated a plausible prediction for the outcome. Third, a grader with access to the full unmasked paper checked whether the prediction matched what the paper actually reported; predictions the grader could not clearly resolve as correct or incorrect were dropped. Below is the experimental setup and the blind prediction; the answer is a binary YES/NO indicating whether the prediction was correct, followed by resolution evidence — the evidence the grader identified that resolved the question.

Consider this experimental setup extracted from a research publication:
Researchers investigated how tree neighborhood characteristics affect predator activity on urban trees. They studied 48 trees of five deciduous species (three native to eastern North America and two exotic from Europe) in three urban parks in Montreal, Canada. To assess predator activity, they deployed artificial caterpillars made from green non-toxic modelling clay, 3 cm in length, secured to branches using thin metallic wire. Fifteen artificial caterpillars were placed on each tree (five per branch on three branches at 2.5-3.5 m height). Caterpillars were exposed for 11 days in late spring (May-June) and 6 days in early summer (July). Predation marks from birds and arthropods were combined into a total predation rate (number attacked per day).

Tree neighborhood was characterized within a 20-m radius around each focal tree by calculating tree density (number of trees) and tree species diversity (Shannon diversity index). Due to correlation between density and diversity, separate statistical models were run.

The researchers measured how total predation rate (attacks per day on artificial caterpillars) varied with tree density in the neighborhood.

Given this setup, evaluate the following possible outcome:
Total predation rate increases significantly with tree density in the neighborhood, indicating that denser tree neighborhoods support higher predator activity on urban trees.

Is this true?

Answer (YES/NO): YES